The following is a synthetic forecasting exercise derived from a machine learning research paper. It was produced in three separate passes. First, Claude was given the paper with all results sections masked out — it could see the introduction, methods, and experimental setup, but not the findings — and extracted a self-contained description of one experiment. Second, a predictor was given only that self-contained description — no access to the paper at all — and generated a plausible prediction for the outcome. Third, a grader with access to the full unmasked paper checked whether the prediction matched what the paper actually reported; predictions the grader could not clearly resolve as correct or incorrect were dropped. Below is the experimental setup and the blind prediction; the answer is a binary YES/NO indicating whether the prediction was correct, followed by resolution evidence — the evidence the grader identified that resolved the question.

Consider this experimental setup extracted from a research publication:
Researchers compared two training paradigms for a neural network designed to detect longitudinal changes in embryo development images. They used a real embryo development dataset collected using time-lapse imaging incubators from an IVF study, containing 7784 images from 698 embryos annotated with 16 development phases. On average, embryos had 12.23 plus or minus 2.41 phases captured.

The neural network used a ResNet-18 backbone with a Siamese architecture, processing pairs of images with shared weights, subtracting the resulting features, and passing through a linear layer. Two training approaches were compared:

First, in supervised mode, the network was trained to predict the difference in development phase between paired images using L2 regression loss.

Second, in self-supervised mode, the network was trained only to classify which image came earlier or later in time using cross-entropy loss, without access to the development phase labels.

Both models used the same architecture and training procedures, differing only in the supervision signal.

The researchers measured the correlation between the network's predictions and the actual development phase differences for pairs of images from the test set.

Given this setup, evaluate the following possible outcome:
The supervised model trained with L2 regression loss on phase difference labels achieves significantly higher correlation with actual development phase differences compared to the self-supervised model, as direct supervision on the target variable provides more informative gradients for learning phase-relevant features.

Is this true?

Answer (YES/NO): NO